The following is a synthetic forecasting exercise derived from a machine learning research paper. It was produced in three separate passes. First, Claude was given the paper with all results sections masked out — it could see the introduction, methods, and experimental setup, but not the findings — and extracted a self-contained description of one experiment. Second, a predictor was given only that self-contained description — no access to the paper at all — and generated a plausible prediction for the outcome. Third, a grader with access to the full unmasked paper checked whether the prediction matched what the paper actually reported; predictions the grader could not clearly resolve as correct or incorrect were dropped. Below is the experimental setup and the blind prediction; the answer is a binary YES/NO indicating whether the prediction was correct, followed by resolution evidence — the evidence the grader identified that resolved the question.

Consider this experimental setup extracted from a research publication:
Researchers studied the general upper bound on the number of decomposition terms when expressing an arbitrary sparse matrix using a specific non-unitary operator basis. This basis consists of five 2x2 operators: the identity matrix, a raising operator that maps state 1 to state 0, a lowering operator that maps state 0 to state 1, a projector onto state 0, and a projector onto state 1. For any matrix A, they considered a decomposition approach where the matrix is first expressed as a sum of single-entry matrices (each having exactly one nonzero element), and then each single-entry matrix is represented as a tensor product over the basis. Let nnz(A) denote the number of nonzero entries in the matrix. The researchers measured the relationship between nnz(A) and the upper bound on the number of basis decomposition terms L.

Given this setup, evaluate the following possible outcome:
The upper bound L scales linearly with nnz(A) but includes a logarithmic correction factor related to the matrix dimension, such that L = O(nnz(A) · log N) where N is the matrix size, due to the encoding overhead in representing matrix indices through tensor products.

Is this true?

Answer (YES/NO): NO